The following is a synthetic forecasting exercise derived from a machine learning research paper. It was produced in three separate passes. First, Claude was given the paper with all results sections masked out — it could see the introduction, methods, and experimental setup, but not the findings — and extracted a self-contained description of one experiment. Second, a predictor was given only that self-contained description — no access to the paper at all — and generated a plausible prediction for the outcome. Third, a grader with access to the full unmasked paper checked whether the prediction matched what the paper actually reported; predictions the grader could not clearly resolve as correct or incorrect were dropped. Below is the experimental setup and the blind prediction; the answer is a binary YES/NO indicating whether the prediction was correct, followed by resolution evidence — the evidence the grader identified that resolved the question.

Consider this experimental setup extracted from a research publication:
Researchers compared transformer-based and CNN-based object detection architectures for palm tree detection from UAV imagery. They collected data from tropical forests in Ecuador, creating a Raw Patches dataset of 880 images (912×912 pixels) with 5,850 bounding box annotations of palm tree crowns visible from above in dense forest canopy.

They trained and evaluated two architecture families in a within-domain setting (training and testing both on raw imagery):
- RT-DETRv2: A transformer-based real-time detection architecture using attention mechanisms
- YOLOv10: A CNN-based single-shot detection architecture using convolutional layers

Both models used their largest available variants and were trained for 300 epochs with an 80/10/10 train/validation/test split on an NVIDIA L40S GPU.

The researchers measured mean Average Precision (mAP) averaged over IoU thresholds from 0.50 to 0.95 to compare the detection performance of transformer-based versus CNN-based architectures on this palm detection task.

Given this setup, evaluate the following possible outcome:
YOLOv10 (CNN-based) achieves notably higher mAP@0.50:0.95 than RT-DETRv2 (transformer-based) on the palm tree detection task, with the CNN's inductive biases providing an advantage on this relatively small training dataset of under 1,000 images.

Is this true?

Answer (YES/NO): NO